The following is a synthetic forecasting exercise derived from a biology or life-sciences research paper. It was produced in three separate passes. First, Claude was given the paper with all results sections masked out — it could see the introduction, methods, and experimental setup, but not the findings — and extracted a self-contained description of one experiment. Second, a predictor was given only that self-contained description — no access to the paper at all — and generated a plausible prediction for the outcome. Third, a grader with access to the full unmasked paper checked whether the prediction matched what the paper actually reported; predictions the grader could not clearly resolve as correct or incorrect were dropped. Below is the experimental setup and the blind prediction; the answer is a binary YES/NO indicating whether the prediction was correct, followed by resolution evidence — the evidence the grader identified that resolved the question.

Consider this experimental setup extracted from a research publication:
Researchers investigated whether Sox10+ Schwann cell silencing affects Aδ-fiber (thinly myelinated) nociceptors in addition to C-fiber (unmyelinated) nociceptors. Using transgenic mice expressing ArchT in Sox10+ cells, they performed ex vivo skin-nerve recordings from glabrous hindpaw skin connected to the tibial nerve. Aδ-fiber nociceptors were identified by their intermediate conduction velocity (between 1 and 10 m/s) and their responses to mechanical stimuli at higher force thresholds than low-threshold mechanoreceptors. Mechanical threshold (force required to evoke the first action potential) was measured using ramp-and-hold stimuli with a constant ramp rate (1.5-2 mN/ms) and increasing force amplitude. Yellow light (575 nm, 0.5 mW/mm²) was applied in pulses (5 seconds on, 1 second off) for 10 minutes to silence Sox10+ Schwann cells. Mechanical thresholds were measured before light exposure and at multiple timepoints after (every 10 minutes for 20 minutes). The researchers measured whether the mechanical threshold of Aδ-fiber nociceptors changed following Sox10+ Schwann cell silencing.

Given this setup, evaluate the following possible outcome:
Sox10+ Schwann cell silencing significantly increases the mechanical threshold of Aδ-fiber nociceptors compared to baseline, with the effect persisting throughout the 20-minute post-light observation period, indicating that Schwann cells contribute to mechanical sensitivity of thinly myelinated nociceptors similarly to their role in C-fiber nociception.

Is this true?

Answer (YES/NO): YES